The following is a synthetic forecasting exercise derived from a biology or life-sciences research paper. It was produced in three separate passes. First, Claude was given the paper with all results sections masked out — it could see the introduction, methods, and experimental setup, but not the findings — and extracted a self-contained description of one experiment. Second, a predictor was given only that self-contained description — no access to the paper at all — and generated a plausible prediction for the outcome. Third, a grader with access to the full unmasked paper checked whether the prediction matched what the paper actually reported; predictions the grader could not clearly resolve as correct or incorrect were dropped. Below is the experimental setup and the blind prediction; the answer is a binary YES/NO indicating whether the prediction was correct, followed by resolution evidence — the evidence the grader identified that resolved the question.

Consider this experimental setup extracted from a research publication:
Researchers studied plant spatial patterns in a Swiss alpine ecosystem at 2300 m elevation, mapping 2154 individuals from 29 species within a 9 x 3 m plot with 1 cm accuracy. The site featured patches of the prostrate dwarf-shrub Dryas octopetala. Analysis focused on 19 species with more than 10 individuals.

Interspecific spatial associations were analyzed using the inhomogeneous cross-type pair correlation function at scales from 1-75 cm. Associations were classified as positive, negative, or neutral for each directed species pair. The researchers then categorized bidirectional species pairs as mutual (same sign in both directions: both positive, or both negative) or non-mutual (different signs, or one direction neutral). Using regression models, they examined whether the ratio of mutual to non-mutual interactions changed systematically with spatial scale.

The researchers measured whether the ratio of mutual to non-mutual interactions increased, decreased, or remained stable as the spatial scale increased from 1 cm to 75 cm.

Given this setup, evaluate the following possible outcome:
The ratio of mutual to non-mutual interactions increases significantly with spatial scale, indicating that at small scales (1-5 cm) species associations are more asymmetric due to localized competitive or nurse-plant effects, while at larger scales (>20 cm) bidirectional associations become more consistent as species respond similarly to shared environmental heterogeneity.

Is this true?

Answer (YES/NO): NO